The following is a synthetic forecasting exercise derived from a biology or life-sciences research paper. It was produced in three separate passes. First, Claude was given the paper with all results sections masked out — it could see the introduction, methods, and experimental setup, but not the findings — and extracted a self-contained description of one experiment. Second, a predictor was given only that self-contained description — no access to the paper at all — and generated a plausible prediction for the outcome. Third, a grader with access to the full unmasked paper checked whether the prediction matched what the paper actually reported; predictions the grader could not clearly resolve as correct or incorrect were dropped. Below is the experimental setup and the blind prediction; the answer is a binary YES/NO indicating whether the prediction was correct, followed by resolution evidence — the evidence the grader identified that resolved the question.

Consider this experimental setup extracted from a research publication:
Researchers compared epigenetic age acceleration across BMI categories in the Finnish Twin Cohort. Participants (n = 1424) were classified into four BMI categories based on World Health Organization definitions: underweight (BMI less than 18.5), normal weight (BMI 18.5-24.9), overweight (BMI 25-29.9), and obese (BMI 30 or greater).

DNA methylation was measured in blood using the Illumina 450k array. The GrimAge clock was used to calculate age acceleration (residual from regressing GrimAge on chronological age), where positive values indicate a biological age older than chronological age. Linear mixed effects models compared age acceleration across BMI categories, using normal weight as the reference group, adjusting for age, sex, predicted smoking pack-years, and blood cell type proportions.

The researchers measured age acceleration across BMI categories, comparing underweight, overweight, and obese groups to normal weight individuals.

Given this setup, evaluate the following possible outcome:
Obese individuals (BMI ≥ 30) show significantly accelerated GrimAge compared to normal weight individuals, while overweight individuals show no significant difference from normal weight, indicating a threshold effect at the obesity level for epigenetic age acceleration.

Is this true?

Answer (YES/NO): NO